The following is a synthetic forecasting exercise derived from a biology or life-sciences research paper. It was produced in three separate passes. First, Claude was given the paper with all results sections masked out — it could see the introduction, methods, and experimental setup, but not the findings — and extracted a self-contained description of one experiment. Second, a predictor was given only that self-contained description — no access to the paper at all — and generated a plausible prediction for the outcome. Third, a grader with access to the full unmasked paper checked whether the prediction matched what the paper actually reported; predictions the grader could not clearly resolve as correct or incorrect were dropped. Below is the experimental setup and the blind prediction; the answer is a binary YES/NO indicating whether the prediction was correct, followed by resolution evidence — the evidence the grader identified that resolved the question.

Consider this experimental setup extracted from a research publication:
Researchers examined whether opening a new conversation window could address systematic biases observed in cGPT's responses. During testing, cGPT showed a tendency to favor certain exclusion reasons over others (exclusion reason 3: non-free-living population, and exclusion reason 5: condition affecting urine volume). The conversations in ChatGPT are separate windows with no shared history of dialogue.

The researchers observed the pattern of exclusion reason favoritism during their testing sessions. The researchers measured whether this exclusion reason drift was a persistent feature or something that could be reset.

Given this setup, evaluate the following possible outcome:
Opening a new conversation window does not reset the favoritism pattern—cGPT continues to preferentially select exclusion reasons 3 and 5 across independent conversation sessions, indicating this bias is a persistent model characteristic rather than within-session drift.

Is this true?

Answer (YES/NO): NO